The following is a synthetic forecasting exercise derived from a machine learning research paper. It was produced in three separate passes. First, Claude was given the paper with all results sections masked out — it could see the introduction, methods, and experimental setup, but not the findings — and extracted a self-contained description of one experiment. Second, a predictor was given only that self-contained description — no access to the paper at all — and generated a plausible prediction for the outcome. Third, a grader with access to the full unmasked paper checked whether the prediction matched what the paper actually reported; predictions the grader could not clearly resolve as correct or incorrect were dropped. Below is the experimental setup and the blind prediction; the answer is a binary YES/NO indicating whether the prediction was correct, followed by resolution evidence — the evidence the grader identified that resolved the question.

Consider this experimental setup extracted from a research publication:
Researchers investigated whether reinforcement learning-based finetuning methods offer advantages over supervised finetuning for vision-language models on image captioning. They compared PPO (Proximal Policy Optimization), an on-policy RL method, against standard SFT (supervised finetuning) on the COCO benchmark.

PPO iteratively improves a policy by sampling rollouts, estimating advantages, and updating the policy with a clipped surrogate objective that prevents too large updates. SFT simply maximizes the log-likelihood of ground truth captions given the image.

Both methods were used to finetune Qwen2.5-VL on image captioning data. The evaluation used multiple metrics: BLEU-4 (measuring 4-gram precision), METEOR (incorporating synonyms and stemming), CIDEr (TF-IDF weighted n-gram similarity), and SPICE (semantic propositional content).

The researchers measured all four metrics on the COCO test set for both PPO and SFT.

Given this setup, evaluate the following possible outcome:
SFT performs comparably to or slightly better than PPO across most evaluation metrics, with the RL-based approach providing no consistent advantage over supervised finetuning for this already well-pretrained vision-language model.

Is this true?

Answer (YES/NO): NO